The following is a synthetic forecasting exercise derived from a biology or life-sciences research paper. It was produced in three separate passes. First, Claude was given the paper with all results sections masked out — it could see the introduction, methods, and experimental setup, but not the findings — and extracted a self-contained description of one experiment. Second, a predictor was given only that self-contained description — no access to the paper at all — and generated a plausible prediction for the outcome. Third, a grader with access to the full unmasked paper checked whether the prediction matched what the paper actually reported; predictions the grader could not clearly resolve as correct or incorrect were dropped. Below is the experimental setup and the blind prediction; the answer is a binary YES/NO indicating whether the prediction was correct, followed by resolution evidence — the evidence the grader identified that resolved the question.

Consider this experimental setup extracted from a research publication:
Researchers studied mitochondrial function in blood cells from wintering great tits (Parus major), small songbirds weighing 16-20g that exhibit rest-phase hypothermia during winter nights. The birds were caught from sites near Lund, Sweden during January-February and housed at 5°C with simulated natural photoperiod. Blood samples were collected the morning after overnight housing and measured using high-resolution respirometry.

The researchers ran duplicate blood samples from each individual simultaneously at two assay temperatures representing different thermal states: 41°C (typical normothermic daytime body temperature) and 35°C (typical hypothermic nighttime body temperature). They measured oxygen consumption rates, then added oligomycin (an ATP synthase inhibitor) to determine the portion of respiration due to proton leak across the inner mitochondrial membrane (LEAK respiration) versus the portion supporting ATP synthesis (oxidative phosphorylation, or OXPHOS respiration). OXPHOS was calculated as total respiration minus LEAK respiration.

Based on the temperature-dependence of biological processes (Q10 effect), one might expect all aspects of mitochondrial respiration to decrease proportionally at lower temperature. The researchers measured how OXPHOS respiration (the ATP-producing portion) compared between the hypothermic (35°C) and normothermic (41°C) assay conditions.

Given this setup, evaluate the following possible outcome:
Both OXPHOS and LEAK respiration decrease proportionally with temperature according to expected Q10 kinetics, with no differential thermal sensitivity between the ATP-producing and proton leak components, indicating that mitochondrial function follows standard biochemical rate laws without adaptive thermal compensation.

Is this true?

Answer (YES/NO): NO